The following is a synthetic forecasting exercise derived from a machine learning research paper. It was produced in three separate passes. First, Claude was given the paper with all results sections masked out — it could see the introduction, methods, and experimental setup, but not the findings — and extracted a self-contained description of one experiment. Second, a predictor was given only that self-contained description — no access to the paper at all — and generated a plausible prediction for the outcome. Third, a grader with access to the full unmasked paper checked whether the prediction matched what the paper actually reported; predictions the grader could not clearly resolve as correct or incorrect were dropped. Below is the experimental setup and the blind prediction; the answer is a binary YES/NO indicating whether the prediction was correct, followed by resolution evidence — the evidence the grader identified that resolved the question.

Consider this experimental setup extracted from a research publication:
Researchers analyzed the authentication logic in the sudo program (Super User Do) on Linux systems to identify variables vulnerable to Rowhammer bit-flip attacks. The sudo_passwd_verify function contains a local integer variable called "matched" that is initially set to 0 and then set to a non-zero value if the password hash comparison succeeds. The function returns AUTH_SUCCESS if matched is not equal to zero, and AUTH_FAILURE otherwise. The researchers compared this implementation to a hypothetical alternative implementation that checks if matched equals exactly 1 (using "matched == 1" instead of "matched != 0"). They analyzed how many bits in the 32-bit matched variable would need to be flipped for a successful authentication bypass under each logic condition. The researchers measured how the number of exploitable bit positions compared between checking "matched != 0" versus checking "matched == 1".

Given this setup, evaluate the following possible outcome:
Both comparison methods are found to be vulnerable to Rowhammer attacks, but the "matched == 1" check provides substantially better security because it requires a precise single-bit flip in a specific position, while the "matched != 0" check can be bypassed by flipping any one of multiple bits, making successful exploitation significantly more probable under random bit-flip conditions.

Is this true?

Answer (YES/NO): YES